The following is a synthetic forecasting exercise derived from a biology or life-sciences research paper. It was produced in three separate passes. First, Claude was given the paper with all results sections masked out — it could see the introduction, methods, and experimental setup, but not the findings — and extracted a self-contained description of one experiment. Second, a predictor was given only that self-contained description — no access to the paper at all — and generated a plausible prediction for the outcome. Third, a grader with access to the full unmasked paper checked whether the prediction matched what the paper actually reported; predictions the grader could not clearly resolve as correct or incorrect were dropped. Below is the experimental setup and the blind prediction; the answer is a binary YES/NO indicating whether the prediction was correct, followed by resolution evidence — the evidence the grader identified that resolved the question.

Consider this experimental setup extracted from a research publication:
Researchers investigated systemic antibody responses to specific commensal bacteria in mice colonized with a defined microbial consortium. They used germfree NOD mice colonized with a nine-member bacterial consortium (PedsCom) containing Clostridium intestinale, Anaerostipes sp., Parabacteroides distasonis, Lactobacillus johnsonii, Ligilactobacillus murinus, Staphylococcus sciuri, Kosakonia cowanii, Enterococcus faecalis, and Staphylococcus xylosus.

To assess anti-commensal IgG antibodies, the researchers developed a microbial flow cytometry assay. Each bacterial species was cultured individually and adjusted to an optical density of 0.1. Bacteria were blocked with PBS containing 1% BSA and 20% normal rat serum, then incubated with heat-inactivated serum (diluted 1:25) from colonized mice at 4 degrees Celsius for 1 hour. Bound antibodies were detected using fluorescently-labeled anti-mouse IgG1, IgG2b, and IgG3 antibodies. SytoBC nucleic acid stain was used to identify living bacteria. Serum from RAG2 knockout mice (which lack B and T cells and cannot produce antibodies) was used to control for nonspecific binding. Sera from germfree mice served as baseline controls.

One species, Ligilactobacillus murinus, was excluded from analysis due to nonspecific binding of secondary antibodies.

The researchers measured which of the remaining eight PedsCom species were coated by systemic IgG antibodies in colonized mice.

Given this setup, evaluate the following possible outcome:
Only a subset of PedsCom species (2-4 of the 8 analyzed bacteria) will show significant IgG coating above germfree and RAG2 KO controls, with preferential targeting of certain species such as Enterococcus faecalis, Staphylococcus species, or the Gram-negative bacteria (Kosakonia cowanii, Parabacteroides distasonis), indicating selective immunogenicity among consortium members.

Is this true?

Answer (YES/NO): NO